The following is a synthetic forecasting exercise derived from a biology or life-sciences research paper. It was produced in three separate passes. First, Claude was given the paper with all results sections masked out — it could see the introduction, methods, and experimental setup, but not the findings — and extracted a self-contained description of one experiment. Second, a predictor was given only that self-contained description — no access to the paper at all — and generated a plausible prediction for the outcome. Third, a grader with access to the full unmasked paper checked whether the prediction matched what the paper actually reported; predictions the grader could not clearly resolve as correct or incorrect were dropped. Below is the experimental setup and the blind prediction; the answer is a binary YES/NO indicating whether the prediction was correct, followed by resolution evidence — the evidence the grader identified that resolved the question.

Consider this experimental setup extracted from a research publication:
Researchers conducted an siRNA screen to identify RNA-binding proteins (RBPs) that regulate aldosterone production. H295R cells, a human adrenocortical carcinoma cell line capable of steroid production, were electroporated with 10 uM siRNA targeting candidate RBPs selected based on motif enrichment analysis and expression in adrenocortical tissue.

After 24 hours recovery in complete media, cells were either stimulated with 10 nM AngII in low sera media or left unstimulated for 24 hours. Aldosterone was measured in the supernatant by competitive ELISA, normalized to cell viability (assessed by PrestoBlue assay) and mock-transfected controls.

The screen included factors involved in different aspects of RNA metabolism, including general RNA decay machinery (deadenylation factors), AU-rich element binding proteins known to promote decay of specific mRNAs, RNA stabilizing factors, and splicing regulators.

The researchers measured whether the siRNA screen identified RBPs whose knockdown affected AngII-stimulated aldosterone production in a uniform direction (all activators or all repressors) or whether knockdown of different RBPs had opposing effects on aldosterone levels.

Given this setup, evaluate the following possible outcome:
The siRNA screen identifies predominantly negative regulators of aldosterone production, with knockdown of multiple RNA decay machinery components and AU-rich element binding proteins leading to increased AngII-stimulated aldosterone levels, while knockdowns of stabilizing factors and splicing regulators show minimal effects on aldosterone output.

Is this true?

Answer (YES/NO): NO